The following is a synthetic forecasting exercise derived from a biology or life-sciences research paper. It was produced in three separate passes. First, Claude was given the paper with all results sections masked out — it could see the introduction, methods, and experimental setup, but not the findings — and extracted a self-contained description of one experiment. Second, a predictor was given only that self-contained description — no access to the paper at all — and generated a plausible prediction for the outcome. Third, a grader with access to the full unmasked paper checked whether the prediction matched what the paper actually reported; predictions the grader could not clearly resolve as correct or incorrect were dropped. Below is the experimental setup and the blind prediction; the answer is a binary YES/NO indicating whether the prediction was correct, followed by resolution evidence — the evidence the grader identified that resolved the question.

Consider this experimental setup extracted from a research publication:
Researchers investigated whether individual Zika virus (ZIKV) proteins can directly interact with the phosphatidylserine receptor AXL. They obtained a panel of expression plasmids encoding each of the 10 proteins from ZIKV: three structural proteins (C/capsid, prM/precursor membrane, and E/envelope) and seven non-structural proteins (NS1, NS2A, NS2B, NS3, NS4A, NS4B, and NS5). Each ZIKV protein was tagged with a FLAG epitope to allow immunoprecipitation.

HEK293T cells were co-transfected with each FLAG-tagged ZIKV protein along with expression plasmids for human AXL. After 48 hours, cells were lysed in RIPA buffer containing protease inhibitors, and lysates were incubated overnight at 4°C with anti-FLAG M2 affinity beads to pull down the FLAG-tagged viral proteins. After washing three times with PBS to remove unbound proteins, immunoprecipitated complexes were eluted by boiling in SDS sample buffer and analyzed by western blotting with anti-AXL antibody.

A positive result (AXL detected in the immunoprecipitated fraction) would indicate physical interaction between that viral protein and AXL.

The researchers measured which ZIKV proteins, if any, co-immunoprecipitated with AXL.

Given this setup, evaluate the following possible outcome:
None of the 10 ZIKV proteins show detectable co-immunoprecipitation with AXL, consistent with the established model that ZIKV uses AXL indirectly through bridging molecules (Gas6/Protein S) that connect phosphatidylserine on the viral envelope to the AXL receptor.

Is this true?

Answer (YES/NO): NO